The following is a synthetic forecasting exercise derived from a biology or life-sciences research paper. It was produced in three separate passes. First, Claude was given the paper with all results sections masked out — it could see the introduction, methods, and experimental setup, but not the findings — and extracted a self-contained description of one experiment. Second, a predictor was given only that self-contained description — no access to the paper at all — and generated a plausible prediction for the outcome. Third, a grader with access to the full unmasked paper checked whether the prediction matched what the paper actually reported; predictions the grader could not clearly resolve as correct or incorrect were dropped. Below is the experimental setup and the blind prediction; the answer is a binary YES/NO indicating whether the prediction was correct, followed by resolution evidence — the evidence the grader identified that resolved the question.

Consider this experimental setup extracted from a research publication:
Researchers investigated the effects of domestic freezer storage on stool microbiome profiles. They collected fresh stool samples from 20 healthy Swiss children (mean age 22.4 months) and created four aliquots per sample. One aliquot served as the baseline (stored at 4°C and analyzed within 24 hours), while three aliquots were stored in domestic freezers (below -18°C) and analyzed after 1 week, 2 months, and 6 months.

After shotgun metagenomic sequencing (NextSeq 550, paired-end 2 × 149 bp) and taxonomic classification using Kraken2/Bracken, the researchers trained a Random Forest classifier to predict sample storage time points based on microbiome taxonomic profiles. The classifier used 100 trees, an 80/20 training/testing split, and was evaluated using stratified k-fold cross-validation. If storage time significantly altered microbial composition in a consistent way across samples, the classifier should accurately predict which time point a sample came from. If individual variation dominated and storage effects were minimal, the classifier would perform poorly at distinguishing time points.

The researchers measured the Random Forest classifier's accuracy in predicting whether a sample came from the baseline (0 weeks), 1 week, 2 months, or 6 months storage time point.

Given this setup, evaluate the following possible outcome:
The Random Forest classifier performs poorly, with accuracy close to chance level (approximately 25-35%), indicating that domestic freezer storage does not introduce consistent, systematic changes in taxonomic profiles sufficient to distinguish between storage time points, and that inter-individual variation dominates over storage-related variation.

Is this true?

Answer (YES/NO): YES